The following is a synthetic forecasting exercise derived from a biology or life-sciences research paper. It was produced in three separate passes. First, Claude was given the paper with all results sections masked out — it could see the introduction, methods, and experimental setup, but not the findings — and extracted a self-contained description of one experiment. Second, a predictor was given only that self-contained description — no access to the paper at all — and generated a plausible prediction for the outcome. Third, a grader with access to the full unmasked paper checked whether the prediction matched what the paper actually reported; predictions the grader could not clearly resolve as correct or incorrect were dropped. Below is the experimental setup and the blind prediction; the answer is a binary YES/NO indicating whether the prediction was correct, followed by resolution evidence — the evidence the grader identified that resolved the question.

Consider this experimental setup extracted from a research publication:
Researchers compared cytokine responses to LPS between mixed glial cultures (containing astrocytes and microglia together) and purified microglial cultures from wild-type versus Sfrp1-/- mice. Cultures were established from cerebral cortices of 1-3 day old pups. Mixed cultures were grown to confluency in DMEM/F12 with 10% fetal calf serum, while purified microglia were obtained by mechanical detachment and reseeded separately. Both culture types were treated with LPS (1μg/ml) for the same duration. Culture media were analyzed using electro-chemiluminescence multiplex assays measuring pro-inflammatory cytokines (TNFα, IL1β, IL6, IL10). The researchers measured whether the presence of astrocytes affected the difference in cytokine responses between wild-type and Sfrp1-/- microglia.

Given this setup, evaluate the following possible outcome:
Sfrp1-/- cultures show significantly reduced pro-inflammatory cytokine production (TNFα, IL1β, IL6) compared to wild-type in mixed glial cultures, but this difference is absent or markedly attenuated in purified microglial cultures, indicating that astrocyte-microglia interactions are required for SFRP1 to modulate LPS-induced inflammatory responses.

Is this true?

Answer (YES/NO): YES